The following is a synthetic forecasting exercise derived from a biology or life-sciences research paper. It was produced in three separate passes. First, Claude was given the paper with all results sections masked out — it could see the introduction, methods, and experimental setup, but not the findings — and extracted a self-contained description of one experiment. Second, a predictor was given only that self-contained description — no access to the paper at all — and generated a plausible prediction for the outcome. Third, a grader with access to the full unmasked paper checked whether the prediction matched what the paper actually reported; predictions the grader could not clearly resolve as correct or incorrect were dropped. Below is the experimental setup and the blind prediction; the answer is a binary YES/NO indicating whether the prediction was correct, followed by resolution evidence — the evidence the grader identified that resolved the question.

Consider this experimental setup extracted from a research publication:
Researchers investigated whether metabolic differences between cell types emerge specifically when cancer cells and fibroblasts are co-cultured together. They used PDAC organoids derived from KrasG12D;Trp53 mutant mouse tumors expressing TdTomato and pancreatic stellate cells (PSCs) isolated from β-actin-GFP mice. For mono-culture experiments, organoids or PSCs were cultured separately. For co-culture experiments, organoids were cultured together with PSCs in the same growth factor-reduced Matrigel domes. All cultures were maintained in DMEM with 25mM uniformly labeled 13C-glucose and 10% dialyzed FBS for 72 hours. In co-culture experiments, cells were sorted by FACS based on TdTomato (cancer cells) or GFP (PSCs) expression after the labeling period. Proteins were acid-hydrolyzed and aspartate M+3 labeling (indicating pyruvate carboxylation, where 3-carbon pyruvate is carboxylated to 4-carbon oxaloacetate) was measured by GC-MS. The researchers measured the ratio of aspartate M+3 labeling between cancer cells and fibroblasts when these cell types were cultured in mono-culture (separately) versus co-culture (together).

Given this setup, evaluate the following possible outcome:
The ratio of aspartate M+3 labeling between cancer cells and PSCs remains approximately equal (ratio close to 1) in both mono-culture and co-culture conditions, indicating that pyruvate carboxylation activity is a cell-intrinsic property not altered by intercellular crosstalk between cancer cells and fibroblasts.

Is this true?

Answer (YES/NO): NO